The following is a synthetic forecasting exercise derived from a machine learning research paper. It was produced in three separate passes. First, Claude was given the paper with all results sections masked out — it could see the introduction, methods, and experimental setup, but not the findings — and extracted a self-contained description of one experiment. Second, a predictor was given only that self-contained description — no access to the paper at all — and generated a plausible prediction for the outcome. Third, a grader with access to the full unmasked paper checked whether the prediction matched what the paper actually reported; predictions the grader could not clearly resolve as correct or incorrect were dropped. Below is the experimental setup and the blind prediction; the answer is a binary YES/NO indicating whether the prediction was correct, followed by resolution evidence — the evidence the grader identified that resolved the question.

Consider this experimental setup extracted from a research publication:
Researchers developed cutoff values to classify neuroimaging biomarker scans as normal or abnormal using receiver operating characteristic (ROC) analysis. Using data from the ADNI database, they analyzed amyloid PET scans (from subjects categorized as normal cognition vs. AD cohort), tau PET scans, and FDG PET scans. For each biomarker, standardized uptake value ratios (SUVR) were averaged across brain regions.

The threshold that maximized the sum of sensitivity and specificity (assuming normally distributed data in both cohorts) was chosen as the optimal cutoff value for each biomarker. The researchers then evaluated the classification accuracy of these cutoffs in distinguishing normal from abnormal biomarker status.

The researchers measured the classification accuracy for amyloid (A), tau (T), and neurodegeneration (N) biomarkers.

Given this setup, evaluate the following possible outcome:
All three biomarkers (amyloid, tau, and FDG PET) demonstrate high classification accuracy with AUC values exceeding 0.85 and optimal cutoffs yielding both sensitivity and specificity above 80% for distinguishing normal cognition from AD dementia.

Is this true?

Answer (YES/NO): NO